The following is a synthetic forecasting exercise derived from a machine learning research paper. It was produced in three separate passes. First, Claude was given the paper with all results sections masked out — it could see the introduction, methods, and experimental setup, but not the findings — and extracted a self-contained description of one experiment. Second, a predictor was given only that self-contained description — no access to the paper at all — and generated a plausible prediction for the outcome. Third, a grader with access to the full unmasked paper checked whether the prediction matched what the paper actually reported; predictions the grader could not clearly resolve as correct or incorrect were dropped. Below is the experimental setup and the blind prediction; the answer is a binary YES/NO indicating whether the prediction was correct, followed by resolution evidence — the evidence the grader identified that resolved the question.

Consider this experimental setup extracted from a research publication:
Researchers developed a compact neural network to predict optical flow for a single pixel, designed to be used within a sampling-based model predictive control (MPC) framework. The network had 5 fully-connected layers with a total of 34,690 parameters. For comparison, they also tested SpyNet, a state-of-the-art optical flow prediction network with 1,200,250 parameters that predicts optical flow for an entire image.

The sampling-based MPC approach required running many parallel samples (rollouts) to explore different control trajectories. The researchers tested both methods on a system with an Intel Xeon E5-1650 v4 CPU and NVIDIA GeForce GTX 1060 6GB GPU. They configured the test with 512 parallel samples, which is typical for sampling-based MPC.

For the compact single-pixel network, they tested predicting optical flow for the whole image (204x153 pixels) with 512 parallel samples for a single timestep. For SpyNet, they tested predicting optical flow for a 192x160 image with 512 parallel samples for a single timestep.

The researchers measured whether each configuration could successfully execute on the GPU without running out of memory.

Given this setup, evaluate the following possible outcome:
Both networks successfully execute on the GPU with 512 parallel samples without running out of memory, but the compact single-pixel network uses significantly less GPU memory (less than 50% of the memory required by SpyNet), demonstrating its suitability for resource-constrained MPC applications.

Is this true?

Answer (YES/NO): NO